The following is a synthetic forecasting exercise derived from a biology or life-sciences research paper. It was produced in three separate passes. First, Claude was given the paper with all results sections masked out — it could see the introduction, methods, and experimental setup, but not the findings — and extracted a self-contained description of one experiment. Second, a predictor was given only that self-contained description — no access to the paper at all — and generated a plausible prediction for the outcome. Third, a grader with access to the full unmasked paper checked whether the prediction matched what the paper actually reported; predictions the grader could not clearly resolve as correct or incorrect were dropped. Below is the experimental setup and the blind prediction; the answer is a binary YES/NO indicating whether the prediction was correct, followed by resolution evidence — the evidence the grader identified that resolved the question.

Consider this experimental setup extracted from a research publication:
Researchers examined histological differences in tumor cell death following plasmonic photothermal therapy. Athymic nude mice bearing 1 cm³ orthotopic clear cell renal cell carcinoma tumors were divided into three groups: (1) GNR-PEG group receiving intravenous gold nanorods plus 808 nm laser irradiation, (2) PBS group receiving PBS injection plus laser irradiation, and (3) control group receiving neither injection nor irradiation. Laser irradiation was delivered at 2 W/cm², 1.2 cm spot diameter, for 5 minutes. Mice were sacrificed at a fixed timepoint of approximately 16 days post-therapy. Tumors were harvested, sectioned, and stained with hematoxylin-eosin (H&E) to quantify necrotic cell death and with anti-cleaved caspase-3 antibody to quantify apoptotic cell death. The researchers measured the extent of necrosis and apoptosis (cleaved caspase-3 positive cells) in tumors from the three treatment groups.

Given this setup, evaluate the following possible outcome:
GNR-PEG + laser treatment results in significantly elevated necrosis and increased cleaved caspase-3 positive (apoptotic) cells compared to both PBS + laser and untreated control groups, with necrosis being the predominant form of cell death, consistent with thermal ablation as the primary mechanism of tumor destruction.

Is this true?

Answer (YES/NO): NO